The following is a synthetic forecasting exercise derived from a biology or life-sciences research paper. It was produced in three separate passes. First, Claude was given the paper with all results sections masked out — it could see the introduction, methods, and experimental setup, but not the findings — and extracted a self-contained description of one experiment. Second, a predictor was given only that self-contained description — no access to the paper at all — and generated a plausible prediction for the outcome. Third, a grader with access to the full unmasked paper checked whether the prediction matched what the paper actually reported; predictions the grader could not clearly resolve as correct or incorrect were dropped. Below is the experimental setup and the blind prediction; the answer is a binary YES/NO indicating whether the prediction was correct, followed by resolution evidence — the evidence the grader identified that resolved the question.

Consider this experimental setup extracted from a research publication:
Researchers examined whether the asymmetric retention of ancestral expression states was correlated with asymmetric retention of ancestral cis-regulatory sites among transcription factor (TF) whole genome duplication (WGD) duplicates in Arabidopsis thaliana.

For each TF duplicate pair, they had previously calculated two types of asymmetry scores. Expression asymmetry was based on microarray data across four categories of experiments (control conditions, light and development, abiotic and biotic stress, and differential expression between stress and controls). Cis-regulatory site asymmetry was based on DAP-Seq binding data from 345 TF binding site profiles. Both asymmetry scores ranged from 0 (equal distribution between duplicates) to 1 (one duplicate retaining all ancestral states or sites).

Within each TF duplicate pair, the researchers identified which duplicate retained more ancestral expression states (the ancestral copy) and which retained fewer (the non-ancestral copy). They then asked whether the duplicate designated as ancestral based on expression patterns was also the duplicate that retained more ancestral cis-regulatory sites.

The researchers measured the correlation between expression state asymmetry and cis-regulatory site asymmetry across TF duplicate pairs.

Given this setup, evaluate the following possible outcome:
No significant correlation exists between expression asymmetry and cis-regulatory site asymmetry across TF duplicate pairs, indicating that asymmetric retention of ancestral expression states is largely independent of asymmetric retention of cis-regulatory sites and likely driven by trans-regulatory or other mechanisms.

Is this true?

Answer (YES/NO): NO